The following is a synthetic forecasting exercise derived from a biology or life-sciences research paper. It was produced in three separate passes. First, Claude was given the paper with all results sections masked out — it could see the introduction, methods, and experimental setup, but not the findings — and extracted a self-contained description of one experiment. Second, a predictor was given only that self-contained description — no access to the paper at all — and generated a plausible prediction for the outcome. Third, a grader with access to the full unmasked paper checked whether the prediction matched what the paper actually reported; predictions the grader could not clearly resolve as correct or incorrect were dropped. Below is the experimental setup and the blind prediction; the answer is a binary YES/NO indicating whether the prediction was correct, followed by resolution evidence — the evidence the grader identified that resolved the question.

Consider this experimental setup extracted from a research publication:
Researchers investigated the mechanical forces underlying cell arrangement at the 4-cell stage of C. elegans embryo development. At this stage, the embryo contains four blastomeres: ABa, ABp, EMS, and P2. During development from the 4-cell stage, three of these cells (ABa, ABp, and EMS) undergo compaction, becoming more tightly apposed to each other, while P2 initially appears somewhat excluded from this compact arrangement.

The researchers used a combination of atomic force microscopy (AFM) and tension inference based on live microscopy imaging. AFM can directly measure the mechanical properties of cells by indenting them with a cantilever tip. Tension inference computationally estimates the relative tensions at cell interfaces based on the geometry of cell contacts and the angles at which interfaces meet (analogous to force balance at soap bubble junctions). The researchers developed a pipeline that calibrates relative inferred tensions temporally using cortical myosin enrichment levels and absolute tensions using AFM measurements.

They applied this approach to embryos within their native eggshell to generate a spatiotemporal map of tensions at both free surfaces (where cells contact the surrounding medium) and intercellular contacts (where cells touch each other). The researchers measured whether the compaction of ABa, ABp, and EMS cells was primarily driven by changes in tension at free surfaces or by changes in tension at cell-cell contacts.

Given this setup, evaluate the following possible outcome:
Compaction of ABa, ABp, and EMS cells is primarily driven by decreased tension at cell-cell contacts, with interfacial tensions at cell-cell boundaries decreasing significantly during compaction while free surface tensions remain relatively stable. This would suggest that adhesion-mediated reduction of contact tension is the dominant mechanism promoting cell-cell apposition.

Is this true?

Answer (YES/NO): NO